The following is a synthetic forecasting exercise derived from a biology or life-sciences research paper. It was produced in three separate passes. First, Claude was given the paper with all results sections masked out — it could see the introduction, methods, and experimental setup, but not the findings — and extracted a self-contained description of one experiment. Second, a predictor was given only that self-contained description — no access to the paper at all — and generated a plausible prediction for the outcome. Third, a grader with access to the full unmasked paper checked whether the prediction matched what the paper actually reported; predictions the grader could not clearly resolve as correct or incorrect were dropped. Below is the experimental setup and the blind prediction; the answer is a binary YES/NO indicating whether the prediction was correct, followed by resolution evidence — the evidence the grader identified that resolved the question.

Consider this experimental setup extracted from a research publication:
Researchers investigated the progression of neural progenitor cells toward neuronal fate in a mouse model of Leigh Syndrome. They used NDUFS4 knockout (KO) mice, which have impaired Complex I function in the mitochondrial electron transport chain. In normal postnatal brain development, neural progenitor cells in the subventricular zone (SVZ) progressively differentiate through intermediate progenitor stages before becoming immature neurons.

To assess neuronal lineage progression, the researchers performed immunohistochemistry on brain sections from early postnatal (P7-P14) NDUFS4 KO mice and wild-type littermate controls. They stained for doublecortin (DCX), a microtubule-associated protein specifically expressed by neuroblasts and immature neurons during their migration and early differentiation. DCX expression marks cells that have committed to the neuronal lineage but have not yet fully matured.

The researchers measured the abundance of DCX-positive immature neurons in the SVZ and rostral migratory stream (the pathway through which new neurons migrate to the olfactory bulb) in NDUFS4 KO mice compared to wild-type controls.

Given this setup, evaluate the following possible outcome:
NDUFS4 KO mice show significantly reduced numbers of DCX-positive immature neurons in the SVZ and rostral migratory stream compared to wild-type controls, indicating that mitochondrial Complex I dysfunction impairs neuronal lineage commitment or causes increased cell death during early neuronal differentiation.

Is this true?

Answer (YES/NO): YES